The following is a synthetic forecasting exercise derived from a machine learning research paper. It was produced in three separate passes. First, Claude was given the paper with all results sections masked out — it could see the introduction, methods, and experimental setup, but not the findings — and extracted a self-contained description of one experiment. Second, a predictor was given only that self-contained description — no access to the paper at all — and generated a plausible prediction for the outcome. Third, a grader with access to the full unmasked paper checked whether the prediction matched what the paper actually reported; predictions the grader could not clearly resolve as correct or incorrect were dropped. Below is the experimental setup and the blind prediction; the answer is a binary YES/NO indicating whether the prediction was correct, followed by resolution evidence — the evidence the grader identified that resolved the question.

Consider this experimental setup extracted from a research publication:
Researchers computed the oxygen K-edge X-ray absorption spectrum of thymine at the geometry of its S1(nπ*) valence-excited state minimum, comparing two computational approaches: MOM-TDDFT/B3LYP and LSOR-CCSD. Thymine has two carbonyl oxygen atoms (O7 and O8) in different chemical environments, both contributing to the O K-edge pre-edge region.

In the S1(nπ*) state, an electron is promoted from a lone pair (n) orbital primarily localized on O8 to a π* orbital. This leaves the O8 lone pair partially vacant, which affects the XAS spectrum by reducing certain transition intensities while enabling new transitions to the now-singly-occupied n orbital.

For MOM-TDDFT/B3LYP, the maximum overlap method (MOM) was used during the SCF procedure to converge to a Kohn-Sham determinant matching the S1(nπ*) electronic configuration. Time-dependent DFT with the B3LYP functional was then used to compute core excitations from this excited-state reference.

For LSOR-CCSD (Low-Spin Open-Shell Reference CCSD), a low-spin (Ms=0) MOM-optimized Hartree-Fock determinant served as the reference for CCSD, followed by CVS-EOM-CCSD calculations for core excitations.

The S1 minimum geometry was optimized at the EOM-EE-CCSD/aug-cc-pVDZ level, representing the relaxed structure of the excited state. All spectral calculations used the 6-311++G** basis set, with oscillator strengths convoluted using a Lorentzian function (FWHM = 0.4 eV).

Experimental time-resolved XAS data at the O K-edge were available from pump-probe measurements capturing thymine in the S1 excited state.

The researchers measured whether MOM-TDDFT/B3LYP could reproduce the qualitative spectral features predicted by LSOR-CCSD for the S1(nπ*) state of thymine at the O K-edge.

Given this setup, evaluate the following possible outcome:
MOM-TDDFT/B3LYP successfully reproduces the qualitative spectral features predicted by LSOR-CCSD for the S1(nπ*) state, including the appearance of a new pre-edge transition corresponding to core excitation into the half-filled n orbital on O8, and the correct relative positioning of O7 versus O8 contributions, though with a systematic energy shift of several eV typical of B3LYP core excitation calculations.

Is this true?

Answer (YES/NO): YES